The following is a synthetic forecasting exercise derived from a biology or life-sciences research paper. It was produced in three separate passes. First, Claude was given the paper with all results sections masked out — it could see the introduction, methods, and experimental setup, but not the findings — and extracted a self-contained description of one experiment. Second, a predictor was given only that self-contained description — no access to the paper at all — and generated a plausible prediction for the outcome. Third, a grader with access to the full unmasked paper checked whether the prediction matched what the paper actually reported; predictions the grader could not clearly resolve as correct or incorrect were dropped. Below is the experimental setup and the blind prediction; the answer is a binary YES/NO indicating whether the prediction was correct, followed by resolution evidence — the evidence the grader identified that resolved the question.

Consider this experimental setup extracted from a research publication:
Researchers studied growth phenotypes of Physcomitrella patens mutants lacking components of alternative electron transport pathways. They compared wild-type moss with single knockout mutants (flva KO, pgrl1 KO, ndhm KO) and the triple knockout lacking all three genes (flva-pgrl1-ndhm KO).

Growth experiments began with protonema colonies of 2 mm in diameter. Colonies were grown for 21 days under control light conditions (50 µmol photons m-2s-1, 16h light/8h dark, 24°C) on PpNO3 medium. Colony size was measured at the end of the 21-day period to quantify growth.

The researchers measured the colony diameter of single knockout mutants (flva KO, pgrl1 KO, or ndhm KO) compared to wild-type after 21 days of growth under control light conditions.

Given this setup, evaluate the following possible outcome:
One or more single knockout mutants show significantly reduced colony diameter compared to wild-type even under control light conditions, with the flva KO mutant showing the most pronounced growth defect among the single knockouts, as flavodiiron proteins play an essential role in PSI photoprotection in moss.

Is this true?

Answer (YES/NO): NO